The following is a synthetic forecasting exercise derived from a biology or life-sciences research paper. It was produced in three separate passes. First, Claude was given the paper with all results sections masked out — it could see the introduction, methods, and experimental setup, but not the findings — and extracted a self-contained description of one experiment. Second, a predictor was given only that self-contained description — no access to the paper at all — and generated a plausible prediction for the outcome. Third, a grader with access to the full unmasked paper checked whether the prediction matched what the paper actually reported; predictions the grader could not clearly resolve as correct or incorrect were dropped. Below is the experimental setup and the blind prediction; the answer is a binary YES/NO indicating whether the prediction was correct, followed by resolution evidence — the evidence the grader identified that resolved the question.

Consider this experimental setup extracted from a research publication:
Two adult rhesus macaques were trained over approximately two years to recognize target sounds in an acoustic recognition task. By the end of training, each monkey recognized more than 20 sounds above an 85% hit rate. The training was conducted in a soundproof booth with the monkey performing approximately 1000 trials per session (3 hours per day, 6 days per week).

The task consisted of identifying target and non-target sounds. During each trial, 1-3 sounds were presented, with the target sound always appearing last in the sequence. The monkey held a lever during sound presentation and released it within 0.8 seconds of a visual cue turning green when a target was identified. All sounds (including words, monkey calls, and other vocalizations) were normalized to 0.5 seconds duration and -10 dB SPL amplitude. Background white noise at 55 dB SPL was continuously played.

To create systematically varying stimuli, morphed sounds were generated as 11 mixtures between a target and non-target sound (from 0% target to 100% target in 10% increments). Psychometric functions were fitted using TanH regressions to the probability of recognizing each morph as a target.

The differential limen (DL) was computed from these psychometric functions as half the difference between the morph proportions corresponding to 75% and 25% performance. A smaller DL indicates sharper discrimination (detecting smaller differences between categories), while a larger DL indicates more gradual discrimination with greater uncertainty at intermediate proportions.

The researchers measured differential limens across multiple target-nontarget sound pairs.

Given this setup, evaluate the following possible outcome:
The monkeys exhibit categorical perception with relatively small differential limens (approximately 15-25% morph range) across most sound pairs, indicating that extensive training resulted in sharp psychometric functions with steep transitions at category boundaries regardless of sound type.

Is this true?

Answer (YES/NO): NO